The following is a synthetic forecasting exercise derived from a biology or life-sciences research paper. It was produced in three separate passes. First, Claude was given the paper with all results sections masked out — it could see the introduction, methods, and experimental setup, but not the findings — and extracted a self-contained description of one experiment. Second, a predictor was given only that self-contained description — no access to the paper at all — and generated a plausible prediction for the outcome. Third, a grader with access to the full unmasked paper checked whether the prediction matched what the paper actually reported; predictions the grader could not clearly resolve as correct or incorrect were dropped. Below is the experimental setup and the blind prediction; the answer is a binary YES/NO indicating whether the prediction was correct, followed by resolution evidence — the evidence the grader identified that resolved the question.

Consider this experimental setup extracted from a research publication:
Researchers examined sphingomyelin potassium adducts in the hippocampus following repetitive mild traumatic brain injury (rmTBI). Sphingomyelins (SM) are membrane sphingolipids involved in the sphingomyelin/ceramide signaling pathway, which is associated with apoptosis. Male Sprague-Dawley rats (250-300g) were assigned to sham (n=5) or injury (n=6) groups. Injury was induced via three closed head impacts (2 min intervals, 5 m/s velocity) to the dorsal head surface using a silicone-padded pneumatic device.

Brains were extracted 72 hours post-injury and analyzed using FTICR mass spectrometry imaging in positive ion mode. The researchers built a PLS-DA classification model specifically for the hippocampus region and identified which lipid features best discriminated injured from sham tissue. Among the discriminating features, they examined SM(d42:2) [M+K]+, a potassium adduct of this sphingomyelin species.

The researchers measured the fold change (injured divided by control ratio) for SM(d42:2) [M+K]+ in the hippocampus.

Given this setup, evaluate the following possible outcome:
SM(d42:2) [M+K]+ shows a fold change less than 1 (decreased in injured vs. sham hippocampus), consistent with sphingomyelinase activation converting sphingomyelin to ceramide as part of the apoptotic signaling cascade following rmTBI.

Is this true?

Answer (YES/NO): NO